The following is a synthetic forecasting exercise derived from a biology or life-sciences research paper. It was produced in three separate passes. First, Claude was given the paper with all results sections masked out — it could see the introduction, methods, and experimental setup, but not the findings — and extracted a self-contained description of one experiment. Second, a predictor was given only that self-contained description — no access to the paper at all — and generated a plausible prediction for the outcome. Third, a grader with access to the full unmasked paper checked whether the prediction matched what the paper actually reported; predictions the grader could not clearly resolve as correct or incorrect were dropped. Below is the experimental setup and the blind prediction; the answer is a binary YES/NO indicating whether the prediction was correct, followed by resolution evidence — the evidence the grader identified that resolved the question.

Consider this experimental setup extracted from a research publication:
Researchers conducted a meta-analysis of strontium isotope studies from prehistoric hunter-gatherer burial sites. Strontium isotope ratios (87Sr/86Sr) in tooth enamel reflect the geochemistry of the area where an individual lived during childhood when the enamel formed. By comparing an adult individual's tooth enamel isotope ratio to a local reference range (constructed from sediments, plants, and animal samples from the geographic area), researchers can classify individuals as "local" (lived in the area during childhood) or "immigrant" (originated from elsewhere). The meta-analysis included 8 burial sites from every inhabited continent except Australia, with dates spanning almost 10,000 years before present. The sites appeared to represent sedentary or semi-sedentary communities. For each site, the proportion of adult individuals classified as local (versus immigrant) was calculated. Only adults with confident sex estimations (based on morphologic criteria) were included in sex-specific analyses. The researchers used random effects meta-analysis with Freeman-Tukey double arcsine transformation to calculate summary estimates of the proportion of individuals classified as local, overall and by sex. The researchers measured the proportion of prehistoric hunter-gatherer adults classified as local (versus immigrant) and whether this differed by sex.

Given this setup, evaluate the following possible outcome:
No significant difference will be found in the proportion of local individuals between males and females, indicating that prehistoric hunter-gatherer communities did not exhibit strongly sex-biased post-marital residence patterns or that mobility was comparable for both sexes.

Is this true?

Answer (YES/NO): YES